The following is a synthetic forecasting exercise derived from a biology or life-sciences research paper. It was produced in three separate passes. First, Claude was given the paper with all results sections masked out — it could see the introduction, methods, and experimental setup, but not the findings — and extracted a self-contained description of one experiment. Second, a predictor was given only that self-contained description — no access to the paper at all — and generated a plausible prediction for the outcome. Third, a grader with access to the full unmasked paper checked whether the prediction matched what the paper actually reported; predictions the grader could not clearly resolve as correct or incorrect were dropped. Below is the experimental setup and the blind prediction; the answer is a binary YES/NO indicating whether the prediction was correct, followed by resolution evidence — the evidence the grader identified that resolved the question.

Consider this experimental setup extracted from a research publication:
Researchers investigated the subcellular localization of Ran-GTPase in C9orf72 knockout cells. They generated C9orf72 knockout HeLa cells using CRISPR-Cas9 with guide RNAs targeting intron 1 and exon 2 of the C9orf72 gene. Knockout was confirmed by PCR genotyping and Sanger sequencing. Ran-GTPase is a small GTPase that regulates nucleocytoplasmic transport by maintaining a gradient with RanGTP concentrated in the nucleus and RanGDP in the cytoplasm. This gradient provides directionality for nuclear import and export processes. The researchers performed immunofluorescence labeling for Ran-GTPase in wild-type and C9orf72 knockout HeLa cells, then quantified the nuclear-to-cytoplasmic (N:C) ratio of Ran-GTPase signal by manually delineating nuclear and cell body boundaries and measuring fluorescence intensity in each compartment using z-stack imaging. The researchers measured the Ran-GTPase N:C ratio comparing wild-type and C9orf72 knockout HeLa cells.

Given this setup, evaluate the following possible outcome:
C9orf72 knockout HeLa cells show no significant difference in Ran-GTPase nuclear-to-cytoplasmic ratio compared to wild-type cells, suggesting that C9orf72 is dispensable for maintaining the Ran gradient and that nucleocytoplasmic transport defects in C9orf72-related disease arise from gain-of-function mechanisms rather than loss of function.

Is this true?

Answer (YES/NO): NO